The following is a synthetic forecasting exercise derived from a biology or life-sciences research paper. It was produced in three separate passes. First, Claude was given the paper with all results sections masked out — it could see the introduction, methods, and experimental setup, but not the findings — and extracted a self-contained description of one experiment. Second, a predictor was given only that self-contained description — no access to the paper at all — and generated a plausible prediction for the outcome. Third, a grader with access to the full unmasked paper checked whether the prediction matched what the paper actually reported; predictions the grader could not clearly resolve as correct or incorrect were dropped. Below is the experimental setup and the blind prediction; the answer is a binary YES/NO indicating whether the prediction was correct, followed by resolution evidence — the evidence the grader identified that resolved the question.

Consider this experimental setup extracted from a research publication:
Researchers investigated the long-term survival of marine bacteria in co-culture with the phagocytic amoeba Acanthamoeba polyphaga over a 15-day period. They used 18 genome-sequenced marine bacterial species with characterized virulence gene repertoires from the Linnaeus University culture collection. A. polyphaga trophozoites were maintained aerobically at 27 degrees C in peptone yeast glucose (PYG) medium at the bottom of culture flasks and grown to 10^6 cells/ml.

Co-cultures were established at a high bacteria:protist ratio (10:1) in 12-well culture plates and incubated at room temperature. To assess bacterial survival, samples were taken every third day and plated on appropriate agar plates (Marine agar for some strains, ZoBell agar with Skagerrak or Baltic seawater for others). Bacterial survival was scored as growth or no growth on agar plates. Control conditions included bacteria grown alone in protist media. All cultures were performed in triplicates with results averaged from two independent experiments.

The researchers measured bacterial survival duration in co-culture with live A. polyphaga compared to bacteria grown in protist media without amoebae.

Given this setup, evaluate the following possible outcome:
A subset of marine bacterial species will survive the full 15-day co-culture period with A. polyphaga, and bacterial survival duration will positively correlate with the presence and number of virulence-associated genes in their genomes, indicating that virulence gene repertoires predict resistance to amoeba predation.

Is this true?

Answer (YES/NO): NO